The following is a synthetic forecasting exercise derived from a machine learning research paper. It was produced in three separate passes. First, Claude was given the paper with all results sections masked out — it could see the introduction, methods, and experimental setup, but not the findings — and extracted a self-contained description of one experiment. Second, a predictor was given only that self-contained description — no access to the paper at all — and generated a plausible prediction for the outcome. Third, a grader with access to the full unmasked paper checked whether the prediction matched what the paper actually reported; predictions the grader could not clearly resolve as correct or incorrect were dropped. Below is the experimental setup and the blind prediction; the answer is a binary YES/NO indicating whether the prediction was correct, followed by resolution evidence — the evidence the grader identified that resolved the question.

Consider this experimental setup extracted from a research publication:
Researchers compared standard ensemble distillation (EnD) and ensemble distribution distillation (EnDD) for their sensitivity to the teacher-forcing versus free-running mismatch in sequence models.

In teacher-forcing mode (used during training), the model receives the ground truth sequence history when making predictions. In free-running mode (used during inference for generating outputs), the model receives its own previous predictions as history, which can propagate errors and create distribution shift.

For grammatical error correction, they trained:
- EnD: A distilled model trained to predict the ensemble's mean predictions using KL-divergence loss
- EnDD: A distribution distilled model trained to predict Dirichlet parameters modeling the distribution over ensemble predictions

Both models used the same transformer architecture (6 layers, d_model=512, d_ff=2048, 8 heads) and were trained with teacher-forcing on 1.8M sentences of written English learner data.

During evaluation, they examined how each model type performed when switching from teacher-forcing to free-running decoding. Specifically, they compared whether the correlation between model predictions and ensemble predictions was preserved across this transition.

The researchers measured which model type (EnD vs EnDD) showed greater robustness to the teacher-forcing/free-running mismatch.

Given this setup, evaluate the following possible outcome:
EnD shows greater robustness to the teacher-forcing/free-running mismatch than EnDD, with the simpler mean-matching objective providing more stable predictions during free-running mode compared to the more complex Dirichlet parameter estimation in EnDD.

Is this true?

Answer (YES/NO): YES